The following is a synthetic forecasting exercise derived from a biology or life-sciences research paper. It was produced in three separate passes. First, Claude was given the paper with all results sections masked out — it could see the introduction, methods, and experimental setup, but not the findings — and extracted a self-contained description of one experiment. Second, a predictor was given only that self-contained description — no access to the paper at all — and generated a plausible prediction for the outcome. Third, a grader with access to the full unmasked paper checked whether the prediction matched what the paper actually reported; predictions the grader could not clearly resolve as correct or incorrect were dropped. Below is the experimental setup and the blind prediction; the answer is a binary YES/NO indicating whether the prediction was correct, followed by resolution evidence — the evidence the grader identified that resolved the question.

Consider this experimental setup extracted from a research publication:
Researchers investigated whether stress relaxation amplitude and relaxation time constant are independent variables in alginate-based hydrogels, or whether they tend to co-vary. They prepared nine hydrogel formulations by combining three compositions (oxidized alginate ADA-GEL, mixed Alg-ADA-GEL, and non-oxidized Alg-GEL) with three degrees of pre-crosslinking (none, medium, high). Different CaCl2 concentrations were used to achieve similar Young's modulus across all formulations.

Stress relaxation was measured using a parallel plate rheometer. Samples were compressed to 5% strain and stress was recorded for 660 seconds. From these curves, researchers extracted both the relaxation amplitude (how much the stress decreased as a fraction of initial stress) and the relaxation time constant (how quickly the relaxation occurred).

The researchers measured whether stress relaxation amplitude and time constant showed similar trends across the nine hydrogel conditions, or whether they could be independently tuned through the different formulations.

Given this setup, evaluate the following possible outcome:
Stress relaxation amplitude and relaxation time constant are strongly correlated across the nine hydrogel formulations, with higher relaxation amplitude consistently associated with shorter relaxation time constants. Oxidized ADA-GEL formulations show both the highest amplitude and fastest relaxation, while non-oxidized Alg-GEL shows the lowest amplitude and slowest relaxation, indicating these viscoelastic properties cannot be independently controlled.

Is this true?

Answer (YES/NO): NO